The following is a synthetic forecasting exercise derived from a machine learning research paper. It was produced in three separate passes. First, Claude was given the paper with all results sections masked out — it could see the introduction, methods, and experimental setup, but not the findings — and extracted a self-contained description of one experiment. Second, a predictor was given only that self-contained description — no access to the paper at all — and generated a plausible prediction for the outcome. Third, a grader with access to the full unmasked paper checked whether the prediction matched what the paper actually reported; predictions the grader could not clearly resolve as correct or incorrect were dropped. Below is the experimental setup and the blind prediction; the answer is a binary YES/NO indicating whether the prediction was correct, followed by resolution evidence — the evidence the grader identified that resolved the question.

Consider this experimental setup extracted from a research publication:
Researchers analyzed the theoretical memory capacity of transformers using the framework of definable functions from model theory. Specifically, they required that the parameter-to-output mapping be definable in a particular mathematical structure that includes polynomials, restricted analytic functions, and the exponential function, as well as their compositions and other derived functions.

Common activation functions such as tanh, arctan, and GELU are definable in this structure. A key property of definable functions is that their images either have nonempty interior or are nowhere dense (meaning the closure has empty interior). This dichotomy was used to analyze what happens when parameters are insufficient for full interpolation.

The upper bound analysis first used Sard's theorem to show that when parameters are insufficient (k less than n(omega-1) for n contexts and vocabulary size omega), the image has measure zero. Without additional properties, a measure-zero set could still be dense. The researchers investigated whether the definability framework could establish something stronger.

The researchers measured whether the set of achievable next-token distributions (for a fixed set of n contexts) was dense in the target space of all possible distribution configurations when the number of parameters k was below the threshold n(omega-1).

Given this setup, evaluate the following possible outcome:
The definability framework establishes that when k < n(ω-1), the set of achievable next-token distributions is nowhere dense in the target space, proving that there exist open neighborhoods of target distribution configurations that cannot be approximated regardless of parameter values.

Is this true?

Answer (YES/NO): YES